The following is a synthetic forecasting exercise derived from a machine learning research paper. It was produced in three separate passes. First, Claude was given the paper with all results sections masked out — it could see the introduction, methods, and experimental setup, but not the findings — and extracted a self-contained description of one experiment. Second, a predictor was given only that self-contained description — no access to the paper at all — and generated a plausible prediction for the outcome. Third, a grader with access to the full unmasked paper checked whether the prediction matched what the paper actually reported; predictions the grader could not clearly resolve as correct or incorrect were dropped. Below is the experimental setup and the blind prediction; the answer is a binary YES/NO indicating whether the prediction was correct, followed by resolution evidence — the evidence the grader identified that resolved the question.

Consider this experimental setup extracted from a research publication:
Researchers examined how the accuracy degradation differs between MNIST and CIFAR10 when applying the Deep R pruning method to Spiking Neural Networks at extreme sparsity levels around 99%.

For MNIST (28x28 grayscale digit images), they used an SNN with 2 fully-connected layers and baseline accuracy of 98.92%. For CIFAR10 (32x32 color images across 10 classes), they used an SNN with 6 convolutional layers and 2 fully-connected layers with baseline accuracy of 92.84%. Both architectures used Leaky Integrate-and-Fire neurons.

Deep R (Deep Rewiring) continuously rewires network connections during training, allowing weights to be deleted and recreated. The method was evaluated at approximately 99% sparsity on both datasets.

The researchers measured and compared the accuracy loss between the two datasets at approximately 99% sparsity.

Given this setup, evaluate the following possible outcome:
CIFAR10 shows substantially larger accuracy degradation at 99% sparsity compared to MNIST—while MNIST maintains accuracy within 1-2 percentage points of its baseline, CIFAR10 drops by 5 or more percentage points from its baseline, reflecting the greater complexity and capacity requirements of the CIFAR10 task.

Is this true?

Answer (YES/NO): NO